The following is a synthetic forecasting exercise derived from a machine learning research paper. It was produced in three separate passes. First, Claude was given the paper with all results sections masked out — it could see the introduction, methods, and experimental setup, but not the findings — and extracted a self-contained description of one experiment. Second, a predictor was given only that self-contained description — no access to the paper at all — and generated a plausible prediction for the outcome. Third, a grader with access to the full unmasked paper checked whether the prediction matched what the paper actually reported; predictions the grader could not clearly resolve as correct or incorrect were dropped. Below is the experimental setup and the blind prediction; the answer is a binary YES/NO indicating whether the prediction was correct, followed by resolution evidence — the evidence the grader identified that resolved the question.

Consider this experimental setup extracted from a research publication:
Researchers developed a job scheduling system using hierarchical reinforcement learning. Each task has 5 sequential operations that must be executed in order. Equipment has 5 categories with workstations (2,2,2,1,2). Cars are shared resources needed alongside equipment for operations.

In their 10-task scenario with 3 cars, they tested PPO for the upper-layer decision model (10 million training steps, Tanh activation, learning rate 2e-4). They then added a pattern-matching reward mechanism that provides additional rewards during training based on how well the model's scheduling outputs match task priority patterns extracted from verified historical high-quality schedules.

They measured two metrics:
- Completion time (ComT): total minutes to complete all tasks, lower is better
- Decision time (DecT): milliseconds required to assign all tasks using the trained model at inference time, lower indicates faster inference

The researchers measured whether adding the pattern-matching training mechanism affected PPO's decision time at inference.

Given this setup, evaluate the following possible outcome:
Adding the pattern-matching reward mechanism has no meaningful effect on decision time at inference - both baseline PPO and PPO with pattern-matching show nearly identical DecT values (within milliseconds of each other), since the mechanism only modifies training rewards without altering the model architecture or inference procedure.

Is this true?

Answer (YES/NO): YES